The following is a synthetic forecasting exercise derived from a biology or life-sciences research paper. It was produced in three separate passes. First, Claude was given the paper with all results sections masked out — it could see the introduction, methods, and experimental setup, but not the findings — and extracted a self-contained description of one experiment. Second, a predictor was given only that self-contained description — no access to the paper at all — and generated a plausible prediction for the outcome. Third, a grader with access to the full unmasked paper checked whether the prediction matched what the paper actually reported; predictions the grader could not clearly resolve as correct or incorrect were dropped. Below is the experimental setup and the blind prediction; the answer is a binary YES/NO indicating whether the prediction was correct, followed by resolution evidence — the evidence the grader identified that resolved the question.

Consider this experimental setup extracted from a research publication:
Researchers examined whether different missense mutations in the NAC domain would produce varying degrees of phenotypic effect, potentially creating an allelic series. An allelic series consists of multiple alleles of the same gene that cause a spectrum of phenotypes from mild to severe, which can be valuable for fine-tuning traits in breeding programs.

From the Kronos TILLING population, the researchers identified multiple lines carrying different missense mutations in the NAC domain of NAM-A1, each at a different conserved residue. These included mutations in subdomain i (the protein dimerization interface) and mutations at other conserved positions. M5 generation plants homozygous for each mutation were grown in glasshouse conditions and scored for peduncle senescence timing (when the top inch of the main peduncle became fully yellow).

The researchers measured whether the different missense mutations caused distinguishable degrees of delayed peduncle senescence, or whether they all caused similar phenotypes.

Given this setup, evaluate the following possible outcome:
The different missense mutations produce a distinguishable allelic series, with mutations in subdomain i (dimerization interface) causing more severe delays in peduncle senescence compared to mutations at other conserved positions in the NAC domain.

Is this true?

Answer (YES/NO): NO